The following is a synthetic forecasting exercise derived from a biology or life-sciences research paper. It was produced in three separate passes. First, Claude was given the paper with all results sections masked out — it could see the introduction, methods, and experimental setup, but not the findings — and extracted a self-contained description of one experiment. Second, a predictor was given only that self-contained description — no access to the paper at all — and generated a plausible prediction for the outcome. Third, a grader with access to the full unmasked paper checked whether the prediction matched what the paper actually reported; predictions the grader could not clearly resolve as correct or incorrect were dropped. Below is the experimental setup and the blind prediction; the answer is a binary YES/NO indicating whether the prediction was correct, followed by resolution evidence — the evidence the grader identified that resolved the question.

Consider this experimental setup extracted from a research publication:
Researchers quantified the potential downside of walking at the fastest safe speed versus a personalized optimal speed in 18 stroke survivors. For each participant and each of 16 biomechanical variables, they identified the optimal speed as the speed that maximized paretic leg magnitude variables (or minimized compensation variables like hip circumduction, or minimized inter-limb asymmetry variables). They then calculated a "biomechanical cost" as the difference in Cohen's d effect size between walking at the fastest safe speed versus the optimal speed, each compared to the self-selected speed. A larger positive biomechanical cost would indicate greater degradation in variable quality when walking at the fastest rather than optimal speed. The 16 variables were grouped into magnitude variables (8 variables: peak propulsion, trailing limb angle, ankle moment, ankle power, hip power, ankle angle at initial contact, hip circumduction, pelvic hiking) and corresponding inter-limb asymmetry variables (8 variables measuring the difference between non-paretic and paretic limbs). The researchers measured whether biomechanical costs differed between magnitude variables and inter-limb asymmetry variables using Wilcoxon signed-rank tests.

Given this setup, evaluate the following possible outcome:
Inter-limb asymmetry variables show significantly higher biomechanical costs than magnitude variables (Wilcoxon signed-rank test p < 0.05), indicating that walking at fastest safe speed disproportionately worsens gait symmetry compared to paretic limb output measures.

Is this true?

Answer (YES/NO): YES